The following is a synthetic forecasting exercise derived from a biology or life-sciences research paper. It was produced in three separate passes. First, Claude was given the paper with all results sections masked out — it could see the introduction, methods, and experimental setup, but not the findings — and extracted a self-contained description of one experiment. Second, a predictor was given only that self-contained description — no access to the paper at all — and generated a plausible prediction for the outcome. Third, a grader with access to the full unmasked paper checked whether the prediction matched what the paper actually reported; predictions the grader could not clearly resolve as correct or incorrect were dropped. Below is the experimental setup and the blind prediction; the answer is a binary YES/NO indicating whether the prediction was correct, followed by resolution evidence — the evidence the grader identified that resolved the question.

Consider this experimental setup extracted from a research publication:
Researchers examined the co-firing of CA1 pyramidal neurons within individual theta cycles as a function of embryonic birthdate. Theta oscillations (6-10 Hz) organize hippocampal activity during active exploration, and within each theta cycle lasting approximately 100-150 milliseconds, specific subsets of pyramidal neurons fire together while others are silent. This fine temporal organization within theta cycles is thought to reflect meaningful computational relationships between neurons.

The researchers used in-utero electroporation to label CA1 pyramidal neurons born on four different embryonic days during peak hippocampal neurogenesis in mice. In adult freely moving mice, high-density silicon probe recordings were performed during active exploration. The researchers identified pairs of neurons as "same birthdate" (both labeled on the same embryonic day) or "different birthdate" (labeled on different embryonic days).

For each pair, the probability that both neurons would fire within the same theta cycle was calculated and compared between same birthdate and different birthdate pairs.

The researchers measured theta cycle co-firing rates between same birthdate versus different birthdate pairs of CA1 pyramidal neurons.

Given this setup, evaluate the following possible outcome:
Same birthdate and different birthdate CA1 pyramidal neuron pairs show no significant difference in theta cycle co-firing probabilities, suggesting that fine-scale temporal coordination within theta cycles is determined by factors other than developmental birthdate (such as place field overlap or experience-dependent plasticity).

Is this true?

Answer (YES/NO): NO